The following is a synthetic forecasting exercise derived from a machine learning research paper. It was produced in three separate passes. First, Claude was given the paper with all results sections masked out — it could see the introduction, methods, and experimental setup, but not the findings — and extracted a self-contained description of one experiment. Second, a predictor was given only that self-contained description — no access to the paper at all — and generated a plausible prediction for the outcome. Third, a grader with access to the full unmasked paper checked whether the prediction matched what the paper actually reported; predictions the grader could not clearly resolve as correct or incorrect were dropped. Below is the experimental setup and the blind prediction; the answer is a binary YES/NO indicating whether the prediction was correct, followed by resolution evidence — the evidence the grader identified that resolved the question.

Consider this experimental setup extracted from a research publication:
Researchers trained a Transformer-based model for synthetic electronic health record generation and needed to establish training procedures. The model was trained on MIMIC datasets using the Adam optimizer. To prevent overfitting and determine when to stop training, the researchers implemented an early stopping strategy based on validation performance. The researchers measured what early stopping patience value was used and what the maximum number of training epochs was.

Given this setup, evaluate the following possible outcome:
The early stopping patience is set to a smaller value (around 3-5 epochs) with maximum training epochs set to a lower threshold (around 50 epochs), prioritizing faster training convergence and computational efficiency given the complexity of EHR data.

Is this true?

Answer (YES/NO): NO